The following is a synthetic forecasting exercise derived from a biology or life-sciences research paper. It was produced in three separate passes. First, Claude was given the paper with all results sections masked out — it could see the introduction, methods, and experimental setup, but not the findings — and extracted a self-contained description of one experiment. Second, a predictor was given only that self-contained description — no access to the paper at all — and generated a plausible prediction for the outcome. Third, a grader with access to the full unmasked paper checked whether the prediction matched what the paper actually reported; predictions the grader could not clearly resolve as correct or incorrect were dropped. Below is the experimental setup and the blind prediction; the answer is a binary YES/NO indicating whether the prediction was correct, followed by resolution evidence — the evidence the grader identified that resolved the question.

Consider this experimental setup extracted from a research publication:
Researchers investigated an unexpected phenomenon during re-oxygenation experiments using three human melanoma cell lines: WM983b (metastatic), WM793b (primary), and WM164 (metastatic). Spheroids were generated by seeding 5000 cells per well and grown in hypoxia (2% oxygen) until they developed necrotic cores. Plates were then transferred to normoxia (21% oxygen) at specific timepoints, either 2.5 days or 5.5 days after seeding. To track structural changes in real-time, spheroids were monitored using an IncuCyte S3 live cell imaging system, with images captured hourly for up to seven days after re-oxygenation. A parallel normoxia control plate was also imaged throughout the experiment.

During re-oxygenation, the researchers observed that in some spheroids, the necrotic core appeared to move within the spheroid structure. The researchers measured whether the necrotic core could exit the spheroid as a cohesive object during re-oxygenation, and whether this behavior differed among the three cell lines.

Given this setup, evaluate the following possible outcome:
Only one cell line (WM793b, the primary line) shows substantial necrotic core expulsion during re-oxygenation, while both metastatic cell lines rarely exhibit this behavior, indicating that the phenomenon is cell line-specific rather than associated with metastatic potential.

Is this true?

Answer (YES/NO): NO